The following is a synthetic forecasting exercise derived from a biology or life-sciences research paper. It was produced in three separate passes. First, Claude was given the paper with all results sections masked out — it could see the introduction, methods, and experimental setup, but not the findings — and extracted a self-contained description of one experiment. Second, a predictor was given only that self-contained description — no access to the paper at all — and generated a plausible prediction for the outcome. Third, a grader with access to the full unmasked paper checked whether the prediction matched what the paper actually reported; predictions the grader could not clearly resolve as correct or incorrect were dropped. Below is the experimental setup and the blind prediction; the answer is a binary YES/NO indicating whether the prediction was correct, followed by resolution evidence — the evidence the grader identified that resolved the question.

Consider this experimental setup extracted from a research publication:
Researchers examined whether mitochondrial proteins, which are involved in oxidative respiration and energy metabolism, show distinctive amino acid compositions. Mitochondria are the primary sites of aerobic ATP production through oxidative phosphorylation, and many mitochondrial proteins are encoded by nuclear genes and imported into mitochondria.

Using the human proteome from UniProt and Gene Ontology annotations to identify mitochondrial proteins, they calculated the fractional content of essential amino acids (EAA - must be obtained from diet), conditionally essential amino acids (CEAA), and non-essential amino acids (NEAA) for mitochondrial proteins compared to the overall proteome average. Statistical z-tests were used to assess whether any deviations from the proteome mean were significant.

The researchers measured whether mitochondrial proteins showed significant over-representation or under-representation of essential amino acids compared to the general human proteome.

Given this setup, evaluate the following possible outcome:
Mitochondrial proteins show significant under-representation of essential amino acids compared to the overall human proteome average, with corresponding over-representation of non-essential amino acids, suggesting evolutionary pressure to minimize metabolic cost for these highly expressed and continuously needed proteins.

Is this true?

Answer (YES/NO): NO